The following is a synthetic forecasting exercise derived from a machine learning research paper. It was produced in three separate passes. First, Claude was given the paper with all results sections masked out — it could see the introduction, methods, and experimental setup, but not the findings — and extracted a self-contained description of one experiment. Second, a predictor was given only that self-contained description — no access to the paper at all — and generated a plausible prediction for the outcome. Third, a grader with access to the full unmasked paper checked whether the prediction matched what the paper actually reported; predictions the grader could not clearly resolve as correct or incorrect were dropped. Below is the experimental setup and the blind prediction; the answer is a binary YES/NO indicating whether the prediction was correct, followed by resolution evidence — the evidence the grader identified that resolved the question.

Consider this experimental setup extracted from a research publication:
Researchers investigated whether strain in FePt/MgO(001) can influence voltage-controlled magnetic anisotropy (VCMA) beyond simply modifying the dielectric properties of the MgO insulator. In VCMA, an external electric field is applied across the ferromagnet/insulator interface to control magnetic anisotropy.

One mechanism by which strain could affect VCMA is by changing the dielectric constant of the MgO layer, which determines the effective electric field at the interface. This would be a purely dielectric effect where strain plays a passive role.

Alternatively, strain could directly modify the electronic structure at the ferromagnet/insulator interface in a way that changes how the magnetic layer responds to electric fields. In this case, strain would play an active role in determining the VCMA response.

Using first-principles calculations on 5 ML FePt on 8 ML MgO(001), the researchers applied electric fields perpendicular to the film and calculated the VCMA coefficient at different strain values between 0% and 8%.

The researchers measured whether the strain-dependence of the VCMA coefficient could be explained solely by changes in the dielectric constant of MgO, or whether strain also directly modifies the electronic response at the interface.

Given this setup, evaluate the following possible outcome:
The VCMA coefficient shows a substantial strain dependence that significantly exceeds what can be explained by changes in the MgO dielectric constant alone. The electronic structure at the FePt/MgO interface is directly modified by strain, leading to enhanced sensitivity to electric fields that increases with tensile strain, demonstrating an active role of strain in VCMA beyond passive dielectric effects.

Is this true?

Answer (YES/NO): YES